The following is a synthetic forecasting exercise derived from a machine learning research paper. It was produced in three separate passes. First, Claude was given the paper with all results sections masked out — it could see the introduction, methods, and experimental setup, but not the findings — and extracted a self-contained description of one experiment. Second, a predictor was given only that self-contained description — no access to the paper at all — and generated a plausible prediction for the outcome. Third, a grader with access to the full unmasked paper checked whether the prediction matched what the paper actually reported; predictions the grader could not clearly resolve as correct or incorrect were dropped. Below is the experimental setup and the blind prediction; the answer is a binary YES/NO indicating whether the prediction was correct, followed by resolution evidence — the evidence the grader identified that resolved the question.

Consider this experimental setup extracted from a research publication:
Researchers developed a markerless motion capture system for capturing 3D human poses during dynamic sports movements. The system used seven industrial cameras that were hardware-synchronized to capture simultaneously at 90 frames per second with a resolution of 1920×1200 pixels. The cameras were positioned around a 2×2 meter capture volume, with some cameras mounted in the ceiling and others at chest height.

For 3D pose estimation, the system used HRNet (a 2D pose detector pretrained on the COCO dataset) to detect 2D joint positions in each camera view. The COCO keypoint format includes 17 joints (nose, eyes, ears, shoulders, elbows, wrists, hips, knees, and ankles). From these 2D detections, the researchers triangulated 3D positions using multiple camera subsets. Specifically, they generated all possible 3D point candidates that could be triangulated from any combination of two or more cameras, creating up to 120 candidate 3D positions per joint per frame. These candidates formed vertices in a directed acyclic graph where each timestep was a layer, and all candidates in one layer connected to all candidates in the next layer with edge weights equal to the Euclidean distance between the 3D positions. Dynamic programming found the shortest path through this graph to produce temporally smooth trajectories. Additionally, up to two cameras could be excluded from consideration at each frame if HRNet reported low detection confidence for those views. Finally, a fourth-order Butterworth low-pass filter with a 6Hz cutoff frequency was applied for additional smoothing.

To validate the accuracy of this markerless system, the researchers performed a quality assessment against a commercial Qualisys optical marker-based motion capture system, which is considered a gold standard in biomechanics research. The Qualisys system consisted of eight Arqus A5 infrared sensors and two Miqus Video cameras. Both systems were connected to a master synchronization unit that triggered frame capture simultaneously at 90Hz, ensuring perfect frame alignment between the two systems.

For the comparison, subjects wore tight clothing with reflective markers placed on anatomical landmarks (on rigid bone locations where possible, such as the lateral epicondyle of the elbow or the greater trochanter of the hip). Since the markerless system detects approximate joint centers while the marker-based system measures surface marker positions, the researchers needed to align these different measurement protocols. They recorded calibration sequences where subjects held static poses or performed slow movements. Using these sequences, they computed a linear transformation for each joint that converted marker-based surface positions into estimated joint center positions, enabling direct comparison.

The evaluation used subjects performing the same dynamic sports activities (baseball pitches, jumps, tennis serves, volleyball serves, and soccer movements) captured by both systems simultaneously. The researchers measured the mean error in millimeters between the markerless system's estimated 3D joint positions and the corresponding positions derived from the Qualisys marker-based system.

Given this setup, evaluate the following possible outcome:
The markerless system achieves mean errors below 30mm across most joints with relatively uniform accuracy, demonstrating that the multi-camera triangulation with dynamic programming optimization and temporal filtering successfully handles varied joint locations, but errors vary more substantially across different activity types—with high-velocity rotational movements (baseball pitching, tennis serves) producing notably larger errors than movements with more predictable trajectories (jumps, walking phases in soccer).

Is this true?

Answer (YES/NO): NO